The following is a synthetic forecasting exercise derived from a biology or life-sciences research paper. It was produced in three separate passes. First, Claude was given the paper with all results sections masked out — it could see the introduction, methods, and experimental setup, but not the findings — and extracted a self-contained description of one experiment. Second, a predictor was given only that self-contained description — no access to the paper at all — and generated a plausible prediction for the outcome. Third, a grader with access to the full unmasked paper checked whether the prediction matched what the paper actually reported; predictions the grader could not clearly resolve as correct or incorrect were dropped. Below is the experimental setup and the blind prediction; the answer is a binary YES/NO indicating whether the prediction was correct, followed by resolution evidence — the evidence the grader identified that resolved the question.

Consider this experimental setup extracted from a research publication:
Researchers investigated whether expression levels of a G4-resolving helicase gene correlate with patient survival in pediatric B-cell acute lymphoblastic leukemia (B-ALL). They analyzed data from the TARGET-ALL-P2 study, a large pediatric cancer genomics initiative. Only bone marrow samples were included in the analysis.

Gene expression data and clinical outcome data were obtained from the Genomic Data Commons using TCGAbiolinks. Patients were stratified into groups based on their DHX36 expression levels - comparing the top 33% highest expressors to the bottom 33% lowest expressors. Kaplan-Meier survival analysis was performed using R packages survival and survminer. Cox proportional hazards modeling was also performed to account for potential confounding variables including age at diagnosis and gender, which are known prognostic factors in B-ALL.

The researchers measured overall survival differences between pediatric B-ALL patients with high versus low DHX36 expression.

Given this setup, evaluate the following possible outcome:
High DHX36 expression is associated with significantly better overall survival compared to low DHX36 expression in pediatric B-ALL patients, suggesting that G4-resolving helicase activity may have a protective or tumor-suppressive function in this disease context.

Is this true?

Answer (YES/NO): YES